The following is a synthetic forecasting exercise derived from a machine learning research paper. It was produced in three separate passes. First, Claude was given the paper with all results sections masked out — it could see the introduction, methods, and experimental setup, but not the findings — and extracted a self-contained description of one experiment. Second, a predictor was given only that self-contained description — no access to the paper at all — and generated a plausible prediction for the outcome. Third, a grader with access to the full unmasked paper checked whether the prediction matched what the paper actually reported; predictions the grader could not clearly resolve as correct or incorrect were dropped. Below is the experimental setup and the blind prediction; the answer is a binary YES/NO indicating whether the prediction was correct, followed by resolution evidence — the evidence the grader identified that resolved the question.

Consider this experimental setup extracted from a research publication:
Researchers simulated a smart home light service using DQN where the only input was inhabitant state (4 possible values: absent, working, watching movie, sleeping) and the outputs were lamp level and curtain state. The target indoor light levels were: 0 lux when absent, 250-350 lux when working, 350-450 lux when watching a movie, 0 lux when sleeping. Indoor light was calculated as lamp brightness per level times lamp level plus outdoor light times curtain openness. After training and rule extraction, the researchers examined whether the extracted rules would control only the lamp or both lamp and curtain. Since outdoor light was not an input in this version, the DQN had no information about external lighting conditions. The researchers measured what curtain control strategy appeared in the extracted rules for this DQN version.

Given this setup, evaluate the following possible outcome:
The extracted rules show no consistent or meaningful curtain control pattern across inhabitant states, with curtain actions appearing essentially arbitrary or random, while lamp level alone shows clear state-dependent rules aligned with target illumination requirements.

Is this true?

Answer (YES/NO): NO